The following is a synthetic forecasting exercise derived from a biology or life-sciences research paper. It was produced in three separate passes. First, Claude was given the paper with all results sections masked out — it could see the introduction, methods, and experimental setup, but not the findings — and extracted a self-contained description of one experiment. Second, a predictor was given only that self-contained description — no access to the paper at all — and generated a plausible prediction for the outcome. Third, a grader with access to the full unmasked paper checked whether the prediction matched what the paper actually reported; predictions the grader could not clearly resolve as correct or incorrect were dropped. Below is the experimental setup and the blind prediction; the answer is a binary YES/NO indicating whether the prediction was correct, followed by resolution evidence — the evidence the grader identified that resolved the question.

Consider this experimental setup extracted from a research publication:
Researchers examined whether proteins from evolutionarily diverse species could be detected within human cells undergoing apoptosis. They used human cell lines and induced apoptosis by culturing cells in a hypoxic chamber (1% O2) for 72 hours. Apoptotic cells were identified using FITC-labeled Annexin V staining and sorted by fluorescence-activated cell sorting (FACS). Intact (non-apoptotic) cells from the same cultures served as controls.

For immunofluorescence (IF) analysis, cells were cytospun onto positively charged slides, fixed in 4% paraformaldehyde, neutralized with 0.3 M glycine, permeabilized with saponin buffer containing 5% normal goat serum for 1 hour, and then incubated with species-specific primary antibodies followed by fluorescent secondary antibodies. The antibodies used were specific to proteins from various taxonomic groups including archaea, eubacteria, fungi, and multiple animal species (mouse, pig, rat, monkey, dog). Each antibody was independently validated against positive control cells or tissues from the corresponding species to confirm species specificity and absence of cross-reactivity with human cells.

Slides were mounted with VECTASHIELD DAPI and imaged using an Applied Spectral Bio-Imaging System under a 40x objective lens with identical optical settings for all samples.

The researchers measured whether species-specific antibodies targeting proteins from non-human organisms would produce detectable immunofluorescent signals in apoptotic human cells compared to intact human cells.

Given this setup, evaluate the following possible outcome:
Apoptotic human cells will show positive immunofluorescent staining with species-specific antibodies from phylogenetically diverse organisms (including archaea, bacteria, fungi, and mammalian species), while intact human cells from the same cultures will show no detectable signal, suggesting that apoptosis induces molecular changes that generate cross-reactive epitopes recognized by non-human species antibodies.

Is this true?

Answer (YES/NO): YES